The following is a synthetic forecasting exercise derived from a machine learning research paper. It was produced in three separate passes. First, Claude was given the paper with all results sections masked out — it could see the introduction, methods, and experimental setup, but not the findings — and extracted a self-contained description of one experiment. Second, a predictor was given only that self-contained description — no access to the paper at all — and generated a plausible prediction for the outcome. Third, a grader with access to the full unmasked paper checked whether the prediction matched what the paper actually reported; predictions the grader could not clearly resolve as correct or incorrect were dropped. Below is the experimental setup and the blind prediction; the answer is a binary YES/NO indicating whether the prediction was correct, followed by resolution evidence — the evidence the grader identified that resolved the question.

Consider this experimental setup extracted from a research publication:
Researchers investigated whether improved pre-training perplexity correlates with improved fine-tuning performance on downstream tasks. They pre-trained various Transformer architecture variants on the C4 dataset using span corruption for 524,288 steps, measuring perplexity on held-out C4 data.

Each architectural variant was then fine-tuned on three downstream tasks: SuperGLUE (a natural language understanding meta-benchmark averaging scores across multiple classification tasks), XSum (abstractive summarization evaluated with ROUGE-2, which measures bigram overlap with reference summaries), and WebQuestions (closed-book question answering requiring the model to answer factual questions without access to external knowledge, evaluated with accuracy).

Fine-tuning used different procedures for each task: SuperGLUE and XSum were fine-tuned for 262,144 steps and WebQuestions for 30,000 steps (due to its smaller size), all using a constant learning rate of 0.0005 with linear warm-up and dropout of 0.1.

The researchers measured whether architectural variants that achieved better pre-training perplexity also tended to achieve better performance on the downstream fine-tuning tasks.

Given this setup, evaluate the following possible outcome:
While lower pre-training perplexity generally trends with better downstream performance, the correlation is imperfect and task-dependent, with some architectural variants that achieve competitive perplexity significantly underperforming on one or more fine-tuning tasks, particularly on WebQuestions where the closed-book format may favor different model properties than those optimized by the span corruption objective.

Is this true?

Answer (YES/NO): YES